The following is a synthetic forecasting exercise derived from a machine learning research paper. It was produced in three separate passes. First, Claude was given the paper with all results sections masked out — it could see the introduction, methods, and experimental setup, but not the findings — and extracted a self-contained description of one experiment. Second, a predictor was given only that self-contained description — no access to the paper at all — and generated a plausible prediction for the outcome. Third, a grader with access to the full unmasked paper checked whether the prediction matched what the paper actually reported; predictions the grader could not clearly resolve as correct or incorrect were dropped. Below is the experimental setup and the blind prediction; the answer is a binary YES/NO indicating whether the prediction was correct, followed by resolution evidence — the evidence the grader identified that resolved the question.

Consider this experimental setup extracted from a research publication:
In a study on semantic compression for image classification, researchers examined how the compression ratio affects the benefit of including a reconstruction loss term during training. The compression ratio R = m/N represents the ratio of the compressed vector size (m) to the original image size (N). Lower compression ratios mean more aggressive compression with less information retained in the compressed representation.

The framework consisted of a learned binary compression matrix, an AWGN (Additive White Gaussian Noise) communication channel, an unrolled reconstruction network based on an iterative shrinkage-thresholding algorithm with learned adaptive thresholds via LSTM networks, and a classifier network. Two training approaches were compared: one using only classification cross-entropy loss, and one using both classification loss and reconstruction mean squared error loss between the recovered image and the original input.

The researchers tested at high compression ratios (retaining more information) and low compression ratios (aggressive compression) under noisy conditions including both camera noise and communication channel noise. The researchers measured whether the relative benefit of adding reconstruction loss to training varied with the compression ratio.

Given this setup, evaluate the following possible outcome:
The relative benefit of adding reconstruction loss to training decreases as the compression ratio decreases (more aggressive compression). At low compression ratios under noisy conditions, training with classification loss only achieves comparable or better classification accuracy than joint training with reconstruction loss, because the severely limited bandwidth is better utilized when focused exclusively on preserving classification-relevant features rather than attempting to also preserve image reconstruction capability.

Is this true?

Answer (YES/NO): NO